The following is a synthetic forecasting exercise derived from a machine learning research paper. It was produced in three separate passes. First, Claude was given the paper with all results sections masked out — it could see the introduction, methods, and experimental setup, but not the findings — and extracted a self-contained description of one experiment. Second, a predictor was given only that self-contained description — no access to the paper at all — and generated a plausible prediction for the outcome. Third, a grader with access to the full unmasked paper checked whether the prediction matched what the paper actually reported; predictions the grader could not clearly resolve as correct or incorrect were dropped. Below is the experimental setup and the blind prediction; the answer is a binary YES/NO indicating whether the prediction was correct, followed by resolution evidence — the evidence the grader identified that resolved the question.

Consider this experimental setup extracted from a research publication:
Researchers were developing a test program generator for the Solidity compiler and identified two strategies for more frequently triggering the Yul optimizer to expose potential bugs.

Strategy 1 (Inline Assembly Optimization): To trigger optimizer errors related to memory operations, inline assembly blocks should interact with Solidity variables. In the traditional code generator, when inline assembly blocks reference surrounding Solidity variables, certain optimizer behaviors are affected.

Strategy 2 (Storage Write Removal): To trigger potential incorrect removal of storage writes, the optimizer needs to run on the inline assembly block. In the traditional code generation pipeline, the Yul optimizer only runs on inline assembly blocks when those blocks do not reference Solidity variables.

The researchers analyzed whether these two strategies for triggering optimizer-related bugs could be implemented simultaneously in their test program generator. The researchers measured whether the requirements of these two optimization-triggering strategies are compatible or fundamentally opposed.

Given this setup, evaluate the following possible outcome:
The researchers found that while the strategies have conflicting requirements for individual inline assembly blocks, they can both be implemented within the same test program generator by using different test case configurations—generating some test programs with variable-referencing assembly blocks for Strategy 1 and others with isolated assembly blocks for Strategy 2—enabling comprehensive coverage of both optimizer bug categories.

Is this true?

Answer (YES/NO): NO